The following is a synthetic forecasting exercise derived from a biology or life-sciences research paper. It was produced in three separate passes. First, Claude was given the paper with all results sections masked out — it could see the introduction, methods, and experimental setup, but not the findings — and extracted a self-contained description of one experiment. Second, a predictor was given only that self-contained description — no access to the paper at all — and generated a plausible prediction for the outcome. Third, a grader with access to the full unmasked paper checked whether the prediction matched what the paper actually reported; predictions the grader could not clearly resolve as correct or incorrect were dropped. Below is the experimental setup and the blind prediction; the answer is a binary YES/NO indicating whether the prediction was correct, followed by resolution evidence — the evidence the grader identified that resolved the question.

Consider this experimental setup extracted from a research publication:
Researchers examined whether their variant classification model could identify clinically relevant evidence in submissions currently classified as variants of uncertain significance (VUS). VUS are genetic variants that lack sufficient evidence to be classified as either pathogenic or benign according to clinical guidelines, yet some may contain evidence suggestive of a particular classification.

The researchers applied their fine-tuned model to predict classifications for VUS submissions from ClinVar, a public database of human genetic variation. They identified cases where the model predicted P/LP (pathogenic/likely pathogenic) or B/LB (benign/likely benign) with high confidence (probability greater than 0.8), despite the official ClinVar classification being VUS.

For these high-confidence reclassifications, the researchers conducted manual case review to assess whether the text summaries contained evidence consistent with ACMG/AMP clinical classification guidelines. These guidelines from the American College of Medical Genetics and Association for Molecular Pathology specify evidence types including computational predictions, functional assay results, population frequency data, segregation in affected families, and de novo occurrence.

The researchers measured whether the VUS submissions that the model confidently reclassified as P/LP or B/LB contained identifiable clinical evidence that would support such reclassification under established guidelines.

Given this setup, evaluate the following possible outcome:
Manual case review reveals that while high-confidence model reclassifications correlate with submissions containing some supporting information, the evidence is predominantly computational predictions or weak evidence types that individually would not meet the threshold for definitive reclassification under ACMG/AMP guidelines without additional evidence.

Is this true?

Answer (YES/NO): NO